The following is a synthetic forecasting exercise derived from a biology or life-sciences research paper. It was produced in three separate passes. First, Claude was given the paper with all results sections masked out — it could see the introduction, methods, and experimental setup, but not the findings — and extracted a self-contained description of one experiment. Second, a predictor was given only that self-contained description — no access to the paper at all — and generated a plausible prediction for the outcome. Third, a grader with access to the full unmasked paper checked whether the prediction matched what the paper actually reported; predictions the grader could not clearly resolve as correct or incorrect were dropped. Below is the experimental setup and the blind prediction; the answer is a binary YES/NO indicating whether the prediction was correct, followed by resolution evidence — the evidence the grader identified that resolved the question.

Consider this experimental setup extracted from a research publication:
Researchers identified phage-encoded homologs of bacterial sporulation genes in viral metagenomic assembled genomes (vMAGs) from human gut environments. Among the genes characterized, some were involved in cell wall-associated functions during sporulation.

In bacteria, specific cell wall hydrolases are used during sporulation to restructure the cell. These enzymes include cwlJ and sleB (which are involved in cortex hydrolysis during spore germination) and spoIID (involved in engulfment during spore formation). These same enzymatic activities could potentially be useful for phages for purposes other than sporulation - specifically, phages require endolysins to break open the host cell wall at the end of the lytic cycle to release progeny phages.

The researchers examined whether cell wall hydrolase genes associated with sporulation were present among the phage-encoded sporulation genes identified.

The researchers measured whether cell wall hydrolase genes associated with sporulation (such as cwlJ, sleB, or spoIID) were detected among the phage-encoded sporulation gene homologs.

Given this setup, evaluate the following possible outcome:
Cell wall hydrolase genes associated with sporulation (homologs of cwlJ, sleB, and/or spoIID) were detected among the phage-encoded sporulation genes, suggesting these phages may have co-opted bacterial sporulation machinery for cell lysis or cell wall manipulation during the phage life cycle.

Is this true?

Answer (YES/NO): YES